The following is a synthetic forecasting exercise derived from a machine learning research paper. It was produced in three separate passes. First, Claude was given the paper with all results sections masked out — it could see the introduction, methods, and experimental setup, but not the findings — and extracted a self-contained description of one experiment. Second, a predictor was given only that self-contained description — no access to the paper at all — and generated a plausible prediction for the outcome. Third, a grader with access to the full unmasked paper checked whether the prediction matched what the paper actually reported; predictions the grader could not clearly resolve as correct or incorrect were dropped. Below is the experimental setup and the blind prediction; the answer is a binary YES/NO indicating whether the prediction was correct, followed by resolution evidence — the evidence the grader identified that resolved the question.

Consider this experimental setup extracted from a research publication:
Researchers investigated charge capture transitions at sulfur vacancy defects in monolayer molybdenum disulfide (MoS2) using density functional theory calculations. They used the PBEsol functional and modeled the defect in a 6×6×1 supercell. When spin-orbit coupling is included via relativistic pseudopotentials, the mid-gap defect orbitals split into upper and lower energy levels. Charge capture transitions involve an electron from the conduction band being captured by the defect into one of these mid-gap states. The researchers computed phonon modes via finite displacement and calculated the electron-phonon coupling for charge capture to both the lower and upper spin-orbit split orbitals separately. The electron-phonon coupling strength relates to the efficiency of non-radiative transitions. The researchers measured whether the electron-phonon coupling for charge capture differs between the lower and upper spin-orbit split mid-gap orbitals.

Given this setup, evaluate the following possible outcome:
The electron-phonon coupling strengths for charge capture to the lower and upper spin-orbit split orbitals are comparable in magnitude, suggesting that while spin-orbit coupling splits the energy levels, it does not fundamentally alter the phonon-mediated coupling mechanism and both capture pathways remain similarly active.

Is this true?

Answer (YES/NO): NO